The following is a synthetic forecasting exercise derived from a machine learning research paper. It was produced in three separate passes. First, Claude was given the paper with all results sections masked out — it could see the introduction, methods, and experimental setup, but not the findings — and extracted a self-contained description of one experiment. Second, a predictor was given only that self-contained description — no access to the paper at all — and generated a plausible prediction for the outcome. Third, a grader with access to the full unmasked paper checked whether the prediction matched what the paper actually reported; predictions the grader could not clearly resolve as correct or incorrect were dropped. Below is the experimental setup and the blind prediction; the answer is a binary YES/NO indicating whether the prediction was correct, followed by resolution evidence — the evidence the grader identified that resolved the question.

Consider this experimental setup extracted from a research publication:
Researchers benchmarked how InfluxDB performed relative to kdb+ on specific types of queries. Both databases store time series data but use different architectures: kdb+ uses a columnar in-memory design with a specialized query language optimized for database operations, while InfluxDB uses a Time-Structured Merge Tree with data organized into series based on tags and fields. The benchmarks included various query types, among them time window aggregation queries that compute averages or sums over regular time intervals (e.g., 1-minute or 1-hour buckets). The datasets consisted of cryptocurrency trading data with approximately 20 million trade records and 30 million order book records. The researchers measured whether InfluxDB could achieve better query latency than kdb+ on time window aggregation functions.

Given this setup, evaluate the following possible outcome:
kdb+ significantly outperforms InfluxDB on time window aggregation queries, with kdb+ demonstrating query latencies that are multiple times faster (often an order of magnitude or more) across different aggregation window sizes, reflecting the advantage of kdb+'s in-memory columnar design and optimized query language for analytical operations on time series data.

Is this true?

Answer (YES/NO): NO